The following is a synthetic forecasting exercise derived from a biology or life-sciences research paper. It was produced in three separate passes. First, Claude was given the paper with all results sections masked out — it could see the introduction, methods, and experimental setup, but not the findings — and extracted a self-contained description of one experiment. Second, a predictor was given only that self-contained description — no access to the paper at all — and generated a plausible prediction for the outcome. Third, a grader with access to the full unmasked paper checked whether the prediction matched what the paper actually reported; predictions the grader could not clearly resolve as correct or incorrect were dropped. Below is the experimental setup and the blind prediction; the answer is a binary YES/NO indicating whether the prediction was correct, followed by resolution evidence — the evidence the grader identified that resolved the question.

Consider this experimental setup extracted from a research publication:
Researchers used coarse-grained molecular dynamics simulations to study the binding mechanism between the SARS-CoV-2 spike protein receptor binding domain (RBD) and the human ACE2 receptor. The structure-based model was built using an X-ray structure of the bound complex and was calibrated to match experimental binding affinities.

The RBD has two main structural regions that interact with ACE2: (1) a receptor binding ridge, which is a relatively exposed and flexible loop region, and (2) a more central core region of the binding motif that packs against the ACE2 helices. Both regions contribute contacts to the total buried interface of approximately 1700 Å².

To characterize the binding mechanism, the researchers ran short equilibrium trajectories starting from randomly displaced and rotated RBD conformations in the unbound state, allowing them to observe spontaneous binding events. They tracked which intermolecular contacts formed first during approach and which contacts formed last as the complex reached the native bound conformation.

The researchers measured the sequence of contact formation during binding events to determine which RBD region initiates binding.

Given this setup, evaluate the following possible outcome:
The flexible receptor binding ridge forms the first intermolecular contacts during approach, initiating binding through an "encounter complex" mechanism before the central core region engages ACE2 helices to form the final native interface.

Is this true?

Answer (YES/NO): YES